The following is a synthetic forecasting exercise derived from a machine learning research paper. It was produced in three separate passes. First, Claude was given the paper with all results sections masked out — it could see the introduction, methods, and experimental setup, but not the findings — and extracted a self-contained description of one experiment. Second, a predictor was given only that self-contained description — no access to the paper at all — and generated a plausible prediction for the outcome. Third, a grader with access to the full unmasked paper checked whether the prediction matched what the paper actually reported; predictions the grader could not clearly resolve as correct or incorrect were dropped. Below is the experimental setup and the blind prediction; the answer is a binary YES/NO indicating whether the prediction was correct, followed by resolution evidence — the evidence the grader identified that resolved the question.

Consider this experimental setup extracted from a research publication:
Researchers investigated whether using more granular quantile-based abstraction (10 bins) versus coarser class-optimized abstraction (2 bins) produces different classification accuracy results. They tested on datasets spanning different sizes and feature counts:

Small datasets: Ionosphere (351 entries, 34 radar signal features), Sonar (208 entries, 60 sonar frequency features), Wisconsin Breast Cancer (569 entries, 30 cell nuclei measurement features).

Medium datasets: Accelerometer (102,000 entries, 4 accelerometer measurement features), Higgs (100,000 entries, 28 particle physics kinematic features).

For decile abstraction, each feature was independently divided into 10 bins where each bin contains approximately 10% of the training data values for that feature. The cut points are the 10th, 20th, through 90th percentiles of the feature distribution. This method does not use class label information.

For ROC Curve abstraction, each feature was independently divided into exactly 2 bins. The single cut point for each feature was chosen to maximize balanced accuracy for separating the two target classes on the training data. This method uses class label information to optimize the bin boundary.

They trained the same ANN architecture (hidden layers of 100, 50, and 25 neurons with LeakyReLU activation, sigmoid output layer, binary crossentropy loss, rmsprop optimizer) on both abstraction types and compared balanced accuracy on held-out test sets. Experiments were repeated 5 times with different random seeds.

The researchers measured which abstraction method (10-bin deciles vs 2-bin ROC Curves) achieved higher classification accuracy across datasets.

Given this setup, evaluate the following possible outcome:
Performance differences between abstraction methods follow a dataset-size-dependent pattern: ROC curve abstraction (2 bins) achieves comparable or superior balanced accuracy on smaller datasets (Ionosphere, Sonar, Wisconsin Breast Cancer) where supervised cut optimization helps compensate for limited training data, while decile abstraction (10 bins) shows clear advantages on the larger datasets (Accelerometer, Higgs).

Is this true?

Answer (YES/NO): NO